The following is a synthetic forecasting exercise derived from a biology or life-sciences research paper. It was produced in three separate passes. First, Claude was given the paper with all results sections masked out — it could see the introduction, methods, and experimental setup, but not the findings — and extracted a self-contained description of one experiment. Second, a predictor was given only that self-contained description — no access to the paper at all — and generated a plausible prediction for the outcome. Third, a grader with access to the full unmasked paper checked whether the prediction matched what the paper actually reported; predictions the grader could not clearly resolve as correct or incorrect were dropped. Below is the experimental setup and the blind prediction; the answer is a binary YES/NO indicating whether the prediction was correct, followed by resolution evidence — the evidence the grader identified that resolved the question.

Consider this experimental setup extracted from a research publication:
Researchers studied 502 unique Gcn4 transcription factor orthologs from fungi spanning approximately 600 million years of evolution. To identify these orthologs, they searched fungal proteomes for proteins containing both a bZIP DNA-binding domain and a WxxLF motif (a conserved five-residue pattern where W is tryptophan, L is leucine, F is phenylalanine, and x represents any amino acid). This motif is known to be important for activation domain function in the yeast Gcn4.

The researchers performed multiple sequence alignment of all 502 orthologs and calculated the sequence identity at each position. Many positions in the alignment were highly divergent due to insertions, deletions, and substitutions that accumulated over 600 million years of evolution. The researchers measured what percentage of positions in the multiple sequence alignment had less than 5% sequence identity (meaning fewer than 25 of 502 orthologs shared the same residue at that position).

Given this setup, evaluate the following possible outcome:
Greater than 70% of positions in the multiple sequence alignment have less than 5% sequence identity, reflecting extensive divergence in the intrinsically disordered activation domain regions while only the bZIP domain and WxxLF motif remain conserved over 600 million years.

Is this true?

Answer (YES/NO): YES